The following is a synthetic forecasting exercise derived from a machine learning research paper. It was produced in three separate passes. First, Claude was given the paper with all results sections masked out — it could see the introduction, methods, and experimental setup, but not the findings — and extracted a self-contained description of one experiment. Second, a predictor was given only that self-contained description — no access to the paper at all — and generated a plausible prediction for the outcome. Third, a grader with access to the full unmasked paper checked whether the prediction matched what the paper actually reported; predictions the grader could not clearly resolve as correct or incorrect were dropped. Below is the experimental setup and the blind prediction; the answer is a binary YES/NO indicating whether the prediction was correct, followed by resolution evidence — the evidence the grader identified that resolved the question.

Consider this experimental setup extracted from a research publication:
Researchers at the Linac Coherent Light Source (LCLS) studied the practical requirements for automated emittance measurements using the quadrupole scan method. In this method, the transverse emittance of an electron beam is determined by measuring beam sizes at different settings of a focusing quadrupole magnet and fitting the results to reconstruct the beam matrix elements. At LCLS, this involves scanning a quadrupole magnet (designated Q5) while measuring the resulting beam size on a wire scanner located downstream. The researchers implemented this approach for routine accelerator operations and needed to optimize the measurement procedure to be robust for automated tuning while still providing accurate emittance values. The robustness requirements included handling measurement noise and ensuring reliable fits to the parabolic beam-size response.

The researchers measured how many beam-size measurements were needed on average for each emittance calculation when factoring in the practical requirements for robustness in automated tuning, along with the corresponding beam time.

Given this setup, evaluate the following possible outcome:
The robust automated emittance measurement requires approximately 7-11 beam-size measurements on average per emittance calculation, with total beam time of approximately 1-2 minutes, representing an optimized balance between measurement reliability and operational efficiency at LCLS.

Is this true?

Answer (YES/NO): NO